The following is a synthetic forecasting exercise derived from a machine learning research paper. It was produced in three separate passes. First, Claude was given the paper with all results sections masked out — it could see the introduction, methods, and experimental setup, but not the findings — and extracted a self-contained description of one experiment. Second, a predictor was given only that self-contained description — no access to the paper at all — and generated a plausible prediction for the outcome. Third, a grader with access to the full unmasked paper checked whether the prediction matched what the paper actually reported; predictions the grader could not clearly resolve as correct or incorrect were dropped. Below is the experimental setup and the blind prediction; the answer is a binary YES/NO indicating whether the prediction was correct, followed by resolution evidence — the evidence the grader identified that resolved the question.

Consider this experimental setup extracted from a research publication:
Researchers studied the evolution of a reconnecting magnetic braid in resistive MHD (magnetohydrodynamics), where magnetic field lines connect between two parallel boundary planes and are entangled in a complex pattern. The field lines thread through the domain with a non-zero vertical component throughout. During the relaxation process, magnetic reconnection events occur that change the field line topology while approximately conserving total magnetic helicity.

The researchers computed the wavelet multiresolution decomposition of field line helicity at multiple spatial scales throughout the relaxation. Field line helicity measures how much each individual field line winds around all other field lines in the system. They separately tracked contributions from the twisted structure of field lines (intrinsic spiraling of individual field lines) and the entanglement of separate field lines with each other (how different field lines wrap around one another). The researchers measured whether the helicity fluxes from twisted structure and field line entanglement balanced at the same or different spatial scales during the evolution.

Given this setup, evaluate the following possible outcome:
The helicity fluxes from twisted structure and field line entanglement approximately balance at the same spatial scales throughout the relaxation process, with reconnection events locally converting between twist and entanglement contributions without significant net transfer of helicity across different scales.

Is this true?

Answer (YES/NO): NO